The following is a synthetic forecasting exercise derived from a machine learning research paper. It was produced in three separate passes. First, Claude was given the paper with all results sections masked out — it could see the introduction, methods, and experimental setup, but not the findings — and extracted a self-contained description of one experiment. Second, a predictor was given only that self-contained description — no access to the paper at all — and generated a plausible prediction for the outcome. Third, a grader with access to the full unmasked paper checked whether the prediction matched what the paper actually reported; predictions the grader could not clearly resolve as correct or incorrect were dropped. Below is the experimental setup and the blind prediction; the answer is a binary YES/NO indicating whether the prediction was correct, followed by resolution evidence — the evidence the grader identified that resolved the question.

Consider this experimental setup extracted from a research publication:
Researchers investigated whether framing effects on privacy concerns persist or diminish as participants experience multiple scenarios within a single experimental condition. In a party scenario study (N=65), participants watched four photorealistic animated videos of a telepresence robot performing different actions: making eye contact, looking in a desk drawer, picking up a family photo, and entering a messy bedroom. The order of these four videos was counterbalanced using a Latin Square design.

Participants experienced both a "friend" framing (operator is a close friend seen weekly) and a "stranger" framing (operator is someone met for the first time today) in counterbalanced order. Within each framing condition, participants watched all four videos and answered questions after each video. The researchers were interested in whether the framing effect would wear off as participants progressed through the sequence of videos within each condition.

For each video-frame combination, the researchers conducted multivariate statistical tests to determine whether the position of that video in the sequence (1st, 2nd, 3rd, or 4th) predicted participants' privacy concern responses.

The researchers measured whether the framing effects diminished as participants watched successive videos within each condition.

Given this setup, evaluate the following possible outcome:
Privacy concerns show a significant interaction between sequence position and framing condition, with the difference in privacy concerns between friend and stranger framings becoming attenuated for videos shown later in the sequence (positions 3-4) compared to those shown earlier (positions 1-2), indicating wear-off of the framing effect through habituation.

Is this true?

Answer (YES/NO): NO